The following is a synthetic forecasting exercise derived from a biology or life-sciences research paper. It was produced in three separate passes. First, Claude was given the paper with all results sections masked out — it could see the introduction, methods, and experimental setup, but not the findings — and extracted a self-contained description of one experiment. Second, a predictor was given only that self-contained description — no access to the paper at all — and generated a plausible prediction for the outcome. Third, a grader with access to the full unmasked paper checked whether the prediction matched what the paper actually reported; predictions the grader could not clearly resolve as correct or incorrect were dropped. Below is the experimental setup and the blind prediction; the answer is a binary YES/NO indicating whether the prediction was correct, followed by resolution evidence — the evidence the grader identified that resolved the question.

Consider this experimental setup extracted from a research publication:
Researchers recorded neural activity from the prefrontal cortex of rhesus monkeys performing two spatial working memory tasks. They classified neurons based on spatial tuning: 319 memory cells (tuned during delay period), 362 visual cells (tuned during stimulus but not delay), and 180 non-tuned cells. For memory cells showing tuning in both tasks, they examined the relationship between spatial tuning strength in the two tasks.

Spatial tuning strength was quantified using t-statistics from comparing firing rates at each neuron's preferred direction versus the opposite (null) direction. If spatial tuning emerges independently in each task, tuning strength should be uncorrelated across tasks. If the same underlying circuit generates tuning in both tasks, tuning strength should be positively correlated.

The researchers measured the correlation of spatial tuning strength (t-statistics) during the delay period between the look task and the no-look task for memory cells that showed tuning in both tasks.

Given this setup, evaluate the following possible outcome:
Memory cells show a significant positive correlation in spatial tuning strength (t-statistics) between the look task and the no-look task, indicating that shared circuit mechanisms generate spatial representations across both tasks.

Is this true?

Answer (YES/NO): YES